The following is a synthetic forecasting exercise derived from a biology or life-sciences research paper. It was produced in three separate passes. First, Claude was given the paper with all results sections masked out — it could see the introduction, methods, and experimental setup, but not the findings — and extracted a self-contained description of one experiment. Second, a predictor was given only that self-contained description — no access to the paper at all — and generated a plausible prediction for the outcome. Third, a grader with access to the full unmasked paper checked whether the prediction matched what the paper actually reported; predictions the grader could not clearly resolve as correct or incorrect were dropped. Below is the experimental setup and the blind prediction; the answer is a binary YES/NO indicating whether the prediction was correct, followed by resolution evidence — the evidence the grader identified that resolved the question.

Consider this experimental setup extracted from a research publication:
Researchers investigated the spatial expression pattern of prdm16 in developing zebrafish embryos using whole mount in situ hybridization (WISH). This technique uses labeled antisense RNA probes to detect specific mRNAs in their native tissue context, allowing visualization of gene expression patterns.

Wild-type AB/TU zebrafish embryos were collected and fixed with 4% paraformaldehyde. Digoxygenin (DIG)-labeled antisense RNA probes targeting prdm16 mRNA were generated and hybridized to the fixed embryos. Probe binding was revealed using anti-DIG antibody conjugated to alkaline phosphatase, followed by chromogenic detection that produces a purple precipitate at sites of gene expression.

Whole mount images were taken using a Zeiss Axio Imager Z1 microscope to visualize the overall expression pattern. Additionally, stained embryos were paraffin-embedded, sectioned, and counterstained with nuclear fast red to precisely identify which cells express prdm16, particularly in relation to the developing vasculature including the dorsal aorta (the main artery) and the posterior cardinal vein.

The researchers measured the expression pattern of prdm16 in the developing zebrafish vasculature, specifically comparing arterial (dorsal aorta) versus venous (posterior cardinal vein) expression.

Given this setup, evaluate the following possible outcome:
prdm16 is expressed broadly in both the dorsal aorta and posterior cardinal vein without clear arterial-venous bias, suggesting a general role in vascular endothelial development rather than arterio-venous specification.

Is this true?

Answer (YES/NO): NO